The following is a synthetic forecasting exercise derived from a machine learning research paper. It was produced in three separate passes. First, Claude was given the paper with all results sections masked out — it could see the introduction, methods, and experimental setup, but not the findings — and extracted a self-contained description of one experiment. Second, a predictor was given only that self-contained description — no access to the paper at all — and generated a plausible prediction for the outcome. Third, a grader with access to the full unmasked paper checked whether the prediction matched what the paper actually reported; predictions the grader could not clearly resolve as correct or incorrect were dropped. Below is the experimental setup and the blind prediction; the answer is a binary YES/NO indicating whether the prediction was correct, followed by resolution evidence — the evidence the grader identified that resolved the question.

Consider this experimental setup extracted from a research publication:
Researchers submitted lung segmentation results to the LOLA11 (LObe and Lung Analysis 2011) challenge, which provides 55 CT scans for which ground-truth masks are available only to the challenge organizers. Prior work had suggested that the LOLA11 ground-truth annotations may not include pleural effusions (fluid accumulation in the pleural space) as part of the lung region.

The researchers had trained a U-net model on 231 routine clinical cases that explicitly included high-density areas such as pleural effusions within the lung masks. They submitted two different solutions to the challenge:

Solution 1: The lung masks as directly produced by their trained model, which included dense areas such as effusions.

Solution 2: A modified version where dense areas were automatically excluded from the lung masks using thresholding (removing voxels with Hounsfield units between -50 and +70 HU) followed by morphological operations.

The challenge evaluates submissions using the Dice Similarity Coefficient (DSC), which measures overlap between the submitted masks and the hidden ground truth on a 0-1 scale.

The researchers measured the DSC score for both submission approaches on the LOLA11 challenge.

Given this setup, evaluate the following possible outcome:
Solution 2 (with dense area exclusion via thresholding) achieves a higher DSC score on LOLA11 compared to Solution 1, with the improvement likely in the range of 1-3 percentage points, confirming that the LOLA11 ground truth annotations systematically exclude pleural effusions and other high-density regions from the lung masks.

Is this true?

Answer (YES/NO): NO